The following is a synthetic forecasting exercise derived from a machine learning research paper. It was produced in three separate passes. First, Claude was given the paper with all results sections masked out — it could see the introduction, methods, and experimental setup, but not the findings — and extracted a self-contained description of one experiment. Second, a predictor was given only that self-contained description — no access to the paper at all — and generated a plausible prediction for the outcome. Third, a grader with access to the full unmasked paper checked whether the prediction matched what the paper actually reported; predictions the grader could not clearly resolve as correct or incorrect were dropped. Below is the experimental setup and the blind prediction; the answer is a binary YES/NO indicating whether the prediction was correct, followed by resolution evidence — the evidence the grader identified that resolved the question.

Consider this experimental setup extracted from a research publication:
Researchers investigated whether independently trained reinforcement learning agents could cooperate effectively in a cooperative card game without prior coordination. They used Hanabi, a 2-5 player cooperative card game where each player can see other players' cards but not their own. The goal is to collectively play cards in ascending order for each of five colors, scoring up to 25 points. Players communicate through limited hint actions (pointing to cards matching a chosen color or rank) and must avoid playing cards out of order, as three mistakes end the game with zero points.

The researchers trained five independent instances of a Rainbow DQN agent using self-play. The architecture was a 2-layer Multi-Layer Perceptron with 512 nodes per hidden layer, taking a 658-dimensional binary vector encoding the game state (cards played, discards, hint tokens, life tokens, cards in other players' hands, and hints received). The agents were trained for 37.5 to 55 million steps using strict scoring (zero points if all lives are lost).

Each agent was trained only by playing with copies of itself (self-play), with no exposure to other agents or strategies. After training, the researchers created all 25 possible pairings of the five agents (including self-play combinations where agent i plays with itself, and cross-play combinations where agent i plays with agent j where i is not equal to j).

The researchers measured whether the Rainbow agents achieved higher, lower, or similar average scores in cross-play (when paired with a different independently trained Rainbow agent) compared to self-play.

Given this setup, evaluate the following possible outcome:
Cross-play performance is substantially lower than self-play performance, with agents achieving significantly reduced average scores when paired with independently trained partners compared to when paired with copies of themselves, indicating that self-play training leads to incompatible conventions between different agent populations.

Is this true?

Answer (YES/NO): NO